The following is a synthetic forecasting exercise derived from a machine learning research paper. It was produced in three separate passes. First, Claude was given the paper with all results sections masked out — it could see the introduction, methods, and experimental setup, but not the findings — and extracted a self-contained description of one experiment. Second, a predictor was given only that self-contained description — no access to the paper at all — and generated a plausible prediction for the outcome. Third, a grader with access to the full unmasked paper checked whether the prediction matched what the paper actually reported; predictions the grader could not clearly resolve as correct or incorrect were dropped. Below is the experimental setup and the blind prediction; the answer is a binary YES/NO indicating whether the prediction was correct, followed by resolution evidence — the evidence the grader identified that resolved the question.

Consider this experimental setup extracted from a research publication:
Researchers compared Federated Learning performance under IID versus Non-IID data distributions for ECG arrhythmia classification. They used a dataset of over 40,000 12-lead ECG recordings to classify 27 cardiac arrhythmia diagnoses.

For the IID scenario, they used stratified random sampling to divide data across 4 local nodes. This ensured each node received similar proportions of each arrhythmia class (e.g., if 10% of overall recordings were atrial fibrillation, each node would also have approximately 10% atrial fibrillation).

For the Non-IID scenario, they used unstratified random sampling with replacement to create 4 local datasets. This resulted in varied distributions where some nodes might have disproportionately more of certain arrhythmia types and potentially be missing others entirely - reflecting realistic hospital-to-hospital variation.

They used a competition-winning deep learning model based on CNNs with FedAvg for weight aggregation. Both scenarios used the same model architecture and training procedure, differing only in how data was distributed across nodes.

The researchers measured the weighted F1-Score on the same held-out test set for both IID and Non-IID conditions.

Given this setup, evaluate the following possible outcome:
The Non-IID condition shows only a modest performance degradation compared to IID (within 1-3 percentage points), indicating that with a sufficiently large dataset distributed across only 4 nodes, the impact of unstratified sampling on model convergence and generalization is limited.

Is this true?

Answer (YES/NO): NO